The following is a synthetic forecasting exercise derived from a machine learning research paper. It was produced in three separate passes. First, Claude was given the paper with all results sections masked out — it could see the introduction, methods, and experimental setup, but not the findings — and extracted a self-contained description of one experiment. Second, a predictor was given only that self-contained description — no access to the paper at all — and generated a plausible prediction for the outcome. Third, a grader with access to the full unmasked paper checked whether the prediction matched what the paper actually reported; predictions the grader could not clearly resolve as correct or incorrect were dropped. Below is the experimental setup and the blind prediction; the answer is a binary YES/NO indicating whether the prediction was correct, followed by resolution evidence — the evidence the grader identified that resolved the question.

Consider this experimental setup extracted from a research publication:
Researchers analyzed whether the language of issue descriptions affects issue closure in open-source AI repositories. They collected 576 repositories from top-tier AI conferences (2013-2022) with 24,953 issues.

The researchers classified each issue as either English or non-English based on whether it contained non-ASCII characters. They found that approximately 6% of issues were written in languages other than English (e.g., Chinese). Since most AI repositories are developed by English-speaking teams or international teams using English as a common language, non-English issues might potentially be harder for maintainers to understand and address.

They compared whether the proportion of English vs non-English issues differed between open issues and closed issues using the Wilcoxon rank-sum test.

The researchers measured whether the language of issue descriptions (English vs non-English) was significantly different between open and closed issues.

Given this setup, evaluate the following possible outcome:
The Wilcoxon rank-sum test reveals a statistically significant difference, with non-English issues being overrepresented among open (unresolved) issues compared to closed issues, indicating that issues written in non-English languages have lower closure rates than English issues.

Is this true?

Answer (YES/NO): NO